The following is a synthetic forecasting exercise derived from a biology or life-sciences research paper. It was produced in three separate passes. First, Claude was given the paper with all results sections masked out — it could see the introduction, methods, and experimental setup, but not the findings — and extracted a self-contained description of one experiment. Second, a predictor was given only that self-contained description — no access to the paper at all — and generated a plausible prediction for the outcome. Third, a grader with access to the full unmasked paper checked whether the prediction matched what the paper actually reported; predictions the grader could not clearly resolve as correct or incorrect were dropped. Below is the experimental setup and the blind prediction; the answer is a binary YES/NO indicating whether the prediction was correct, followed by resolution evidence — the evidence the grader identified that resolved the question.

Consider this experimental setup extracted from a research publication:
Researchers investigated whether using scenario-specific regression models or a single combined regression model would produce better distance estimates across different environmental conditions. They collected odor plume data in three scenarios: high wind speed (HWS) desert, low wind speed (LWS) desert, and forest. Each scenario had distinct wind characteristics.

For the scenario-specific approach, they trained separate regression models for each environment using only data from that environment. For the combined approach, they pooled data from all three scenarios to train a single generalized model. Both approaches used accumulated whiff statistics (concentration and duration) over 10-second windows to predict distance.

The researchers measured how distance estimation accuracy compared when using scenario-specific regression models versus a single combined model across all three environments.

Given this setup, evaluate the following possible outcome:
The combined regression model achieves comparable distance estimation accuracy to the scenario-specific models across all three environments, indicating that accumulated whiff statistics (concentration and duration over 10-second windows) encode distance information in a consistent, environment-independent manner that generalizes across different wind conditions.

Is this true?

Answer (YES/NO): YES